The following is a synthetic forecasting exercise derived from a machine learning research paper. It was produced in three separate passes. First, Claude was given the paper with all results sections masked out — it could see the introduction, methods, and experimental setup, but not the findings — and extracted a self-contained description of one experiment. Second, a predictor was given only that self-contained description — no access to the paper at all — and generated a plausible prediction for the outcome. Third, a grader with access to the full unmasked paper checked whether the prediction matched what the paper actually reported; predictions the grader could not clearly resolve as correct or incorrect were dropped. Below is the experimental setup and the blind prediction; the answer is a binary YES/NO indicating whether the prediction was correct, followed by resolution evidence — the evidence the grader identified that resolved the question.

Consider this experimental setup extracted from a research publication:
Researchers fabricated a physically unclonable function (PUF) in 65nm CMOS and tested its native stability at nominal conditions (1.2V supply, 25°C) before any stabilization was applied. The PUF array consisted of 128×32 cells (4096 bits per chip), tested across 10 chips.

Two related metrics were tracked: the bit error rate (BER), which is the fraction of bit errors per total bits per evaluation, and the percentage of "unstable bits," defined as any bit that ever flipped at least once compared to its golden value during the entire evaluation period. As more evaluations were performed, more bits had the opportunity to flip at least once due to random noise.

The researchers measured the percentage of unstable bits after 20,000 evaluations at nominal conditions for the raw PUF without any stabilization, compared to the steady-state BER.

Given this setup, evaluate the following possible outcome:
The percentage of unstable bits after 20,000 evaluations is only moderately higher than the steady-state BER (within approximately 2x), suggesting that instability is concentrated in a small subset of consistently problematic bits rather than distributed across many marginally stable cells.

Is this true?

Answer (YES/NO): NO